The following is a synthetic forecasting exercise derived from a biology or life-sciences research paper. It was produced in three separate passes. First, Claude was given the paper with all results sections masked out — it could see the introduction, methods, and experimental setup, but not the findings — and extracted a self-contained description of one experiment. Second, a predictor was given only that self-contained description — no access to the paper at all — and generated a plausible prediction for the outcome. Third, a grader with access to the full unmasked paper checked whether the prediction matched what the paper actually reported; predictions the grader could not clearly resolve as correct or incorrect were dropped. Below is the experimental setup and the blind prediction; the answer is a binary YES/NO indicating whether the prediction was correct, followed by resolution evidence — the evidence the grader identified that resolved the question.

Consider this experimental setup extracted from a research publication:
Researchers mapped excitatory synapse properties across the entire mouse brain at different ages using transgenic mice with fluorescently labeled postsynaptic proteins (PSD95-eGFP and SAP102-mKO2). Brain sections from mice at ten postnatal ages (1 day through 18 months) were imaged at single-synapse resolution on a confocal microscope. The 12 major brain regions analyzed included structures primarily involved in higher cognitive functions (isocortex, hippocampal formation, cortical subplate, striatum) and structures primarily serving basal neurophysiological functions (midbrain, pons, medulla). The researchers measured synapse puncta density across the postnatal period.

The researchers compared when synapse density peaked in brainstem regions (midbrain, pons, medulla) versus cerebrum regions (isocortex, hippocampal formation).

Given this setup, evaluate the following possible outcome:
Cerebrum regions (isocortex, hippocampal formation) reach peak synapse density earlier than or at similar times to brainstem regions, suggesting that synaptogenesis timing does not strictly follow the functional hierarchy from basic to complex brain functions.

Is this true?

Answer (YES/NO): NO